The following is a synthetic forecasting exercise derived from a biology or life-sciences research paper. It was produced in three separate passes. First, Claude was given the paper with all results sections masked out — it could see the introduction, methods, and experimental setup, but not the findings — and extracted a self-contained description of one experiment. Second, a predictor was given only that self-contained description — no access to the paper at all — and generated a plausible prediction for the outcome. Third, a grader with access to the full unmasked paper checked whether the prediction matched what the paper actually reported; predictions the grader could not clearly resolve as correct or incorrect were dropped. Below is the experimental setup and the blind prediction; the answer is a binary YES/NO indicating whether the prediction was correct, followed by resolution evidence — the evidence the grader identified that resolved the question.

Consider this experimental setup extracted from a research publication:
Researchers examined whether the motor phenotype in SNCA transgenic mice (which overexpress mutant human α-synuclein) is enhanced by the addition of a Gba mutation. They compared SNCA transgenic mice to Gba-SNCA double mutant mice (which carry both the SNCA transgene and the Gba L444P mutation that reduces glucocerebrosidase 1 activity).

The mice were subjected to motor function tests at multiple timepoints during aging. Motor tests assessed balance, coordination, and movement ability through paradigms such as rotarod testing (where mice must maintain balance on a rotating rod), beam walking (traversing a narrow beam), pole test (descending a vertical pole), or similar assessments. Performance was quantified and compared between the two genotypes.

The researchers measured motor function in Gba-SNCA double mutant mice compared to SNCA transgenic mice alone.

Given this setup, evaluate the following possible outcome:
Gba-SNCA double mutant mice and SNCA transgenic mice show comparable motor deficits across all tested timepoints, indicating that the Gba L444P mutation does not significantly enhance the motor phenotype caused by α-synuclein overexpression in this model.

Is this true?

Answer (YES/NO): NO